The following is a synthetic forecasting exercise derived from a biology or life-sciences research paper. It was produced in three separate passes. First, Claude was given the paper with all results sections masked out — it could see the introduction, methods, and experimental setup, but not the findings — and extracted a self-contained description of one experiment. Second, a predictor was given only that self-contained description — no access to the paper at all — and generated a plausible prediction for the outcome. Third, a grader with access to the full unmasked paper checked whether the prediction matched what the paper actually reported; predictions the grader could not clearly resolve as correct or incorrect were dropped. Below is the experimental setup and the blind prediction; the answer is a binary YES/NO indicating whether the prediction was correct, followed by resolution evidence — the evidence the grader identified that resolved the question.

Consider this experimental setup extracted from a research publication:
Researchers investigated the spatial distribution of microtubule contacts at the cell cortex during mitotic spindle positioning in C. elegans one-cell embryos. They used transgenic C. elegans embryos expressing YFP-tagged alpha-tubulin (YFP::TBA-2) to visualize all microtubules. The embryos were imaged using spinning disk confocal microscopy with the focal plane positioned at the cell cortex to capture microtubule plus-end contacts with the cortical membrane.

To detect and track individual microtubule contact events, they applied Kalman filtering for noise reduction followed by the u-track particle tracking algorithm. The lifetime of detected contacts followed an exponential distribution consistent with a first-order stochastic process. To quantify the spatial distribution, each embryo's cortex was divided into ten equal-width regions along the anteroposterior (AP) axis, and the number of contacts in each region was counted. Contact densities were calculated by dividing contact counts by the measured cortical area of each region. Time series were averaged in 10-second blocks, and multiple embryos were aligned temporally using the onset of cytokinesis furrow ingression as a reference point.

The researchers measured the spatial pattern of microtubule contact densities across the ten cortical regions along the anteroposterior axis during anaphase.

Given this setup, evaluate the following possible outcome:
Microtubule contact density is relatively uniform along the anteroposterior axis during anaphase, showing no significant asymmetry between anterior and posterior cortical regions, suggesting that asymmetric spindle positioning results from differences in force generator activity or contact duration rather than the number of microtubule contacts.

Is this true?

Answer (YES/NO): NO